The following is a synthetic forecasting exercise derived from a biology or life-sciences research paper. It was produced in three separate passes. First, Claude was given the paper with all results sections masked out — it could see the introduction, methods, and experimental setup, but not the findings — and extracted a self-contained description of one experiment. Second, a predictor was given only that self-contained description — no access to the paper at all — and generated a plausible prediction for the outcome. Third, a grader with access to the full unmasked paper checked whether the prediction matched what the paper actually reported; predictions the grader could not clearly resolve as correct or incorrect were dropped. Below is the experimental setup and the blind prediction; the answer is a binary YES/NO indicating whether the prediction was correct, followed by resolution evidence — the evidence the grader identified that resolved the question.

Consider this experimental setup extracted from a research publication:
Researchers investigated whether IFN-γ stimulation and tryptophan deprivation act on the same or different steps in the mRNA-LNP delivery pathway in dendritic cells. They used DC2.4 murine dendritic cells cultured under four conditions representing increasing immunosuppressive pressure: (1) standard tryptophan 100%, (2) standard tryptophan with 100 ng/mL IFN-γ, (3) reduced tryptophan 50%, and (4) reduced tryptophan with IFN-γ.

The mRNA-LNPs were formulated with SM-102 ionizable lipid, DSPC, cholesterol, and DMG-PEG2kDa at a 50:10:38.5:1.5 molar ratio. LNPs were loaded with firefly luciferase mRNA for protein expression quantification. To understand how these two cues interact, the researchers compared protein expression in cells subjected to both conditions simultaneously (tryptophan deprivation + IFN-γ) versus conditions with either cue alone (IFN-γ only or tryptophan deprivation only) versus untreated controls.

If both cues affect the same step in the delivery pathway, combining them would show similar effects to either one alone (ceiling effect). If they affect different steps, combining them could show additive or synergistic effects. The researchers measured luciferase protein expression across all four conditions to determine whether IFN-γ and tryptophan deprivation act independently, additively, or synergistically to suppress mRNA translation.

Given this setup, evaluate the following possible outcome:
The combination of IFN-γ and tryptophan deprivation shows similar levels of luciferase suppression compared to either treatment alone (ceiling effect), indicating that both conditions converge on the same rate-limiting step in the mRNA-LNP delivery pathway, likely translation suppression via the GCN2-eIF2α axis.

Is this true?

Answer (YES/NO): NO